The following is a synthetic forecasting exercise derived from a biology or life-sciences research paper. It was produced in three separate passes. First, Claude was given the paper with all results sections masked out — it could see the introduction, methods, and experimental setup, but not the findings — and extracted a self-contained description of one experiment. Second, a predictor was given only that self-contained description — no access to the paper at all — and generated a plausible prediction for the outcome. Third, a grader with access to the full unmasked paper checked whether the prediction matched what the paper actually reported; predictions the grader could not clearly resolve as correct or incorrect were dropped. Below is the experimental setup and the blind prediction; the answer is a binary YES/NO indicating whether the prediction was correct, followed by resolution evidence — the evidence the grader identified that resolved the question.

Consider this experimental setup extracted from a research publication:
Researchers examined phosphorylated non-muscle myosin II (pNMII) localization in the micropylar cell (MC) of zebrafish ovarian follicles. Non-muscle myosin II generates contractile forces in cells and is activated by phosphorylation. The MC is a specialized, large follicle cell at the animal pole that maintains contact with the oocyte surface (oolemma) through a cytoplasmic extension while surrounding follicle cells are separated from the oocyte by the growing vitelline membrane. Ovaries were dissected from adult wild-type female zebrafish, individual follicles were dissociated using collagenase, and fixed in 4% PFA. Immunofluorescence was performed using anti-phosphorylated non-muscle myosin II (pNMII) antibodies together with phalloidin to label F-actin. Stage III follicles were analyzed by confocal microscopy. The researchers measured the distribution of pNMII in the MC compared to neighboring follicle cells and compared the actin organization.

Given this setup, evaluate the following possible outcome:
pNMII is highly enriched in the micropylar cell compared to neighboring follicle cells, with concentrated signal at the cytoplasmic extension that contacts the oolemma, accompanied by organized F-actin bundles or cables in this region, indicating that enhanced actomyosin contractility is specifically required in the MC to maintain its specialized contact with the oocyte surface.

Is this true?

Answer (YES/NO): NO